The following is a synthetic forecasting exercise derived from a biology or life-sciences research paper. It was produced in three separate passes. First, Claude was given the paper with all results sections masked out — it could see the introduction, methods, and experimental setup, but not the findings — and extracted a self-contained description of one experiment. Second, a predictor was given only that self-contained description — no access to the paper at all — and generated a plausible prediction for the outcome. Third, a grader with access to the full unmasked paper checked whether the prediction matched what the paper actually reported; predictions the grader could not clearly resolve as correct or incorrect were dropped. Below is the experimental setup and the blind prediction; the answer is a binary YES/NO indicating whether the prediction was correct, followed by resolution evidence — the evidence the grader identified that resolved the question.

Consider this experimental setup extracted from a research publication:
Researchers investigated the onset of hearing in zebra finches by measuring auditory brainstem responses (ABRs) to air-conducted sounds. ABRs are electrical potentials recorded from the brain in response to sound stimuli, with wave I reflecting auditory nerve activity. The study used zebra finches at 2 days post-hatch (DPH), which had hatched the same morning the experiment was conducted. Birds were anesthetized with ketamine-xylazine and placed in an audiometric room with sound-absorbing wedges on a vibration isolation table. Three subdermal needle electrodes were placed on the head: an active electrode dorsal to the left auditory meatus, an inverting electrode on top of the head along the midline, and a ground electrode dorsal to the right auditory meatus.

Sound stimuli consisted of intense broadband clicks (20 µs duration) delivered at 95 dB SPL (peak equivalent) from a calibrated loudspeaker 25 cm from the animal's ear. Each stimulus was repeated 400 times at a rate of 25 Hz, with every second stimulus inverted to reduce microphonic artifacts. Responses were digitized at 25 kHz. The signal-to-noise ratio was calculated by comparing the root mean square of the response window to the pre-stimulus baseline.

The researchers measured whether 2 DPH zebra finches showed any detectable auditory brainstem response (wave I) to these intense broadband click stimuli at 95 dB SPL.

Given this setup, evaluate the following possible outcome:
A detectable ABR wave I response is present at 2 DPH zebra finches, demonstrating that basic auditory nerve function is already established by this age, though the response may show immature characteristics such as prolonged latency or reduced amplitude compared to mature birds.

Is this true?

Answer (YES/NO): NO